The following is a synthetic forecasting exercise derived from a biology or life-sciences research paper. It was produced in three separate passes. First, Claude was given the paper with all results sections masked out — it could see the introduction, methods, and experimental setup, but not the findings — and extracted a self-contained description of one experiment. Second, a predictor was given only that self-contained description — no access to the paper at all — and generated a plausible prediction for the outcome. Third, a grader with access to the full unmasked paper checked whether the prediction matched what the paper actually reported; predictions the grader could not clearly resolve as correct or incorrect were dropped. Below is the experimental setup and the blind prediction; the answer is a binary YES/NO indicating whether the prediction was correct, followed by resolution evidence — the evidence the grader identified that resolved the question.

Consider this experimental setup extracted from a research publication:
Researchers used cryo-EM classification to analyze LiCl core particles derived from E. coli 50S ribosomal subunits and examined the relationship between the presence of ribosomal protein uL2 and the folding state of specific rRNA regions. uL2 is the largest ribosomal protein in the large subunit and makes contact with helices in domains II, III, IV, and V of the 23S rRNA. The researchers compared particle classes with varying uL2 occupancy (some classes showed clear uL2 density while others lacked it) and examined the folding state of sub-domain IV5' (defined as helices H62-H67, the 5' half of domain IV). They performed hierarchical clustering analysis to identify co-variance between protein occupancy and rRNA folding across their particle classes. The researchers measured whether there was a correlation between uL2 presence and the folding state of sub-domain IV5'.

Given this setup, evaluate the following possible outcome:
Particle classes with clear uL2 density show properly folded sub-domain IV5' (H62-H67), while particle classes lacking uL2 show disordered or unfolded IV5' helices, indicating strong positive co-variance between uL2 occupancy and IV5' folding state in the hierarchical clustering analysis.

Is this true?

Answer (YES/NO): NO